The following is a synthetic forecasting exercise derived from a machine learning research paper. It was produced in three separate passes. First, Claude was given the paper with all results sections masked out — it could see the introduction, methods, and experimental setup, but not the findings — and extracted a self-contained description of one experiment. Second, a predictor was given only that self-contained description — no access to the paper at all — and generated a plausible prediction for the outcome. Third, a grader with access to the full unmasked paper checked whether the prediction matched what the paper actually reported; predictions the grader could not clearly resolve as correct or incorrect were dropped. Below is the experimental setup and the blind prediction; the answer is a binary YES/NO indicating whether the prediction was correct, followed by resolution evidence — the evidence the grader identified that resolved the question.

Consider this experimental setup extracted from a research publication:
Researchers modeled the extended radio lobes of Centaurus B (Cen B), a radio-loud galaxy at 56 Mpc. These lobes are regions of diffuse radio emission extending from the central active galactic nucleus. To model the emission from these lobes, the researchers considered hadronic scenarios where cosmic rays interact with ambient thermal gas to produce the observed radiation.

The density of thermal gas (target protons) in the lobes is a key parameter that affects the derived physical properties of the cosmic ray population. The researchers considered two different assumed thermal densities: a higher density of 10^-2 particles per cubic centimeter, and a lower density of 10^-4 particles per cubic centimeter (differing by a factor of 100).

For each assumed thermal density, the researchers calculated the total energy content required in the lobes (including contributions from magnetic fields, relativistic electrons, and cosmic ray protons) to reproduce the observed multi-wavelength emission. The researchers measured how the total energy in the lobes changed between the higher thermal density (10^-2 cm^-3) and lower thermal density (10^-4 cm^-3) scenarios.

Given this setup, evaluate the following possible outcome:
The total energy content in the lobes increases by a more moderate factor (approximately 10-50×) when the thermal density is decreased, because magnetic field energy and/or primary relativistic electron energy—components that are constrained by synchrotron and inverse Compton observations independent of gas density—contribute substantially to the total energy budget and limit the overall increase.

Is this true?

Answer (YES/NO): NO